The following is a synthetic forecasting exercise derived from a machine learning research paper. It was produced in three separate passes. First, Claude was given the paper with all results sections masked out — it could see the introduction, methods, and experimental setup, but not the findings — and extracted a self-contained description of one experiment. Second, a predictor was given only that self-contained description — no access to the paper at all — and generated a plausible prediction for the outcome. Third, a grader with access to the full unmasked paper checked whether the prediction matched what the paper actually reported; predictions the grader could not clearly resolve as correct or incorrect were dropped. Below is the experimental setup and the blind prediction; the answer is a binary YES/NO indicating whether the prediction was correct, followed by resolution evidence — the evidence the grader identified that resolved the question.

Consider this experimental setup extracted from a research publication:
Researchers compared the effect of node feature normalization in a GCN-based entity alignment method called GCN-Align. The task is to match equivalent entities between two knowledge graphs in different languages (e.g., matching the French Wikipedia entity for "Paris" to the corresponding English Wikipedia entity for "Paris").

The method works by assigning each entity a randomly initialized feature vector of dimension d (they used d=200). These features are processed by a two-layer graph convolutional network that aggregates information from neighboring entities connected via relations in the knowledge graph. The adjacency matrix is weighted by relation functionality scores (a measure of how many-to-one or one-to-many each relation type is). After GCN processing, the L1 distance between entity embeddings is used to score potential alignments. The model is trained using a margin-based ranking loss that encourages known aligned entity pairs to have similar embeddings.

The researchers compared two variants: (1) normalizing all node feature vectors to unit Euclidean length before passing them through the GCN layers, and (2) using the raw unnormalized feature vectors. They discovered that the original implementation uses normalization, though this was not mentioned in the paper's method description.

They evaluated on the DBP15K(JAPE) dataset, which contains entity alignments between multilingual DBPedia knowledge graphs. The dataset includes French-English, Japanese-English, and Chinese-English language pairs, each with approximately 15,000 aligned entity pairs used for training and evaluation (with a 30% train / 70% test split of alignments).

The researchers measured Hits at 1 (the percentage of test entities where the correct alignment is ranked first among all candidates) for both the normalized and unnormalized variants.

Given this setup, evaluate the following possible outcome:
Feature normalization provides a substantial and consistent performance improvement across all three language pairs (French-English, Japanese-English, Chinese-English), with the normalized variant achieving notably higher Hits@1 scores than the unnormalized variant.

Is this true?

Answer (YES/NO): NO